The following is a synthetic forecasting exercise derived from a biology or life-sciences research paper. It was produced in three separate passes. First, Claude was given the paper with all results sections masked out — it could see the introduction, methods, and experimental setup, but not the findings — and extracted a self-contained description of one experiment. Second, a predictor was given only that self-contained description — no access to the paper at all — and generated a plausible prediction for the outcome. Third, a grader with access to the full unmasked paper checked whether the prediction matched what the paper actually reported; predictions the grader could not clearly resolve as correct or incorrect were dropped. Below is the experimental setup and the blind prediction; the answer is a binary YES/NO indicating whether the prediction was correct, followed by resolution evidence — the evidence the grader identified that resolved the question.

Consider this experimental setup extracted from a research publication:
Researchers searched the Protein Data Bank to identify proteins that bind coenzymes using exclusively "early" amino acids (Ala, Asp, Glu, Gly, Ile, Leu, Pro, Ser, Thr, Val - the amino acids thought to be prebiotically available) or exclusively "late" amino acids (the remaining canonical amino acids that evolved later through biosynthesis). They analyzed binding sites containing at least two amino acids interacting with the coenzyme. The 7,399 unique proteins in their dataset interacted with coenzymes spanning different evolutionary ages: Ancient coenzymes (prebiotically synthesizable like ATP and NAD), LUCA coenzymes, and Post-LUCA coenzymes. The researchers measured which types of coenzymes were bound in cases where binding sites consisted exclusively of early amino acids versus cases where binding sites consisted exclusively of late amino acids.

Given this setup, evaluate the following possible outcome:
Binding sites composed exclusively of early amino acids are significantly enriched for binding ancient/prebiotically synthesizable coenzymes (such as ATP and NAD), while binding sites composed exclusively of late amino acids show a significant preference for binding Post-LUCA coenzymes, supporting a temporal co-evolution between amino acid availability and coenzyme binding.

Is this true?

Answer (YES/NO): NO